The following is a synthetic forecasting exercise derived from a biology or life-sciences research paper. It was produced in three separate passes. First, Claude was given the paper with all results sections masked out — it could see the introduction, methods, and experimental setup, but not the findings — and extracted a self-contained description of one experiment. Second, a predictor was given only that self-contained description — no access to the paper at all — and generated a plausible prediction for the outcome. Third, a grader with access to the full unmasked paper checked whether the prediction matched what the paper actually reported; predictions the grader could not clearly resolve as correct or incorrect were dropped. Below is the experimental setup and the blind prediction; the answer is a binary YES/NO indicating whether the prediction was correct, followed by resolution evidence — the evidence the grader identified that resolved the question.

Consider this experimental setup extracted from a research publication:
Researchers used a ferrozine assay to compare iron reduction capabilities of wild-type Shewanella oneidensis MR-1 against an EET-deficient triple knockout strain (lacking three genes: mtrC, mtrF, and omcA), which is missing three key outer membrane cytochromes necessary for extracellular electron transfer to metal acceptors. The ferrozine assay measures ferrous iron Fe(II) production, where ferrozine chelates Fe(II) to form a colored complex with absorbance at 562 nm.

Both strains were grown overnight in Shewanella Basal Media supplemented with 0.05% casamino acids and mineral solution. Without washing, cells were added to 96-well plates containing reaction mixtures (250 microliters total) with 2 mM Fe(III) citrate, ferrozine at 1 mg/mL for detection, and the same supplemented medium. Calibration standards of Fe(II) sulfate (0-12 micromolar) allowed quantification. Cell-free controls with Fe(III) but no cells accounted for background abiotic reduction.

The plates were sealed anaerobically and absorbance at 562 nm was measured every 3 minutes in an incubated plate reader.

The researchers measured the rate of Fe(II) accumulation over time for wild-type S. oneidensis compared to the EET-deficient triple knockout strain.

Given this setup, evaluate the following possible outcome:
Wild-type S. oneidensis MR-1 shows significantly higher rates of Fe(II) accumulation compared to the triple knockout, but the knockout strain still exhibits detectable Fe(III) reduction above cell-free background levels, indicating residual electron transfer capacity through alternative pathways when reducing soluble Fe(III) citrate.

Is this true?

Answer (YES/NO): YES